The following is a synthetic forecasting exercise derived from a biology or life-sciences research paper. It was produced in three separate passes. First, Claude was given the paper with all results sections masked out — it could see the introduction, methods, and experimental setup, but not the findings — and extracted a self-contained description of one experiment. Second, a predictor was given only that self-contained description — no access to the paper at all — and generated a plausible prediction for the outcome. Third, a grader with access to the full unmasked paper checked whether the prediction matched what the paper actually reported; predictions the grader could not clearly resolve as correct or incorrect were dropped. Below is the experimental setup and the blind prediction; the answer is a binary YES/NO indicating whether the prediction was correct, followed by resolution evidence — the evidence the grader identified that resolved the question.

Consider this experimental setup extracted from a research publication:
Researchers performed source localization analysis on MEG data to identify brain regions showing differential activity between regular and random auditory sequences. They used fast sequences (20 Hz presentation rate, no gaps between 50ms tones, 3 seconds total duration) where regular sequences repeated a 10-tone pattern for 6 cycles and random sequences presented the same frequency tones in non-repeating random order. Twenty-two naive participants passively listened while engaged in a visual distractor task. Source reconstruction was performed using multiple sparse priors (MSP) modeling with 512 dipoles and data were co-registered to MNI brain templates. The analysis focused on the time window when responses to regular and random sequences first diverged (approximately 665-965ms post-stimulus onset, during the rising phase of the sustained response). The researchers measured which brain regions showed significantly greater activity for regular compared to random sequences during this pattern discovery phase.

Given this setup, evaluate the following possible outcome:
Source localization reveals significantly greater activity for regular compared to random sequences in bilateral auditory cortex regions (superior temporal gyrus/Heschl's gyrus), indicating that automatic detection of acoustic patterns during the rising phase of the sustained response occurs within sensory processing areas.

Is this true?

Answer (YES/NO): YES